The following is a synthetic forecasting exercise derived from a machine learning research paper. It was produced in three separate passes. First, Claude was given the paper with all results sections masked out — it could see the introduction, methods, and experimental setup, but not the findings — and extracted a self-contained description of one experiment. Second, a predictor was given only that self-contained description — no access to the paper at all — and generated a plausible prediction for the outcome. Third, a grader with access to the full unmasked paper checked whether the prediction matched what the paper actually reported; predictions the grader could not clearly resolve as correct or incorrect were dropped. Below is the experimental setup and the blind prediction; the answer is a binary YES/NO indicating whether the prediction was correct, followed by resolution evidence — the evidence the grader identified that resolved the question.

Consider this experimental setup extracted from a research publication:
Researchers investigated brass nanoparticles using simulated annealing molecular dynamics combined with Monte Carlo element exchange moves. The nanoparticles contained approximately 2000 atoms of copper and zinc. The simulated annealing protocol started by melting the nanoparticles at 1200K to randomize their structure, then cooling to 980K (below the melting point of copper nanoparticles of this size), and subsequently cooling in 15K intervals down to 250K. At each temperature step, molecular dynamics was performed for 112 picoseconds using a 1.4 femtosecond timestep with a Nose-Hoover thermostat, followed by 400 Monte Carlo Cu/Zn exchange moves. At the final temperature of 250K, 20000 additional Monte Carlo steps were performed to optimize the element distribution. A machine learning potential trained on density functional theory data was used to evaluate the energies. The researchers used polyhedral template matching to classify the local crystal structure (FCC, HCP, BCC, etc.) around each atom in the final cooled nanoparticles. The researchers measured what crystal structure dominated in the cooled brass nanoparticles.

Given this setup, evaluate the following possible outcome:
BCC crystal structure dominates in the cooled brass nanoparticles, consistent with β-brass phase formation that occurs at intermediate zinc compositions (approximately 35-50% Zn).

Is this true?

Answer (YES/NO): NO